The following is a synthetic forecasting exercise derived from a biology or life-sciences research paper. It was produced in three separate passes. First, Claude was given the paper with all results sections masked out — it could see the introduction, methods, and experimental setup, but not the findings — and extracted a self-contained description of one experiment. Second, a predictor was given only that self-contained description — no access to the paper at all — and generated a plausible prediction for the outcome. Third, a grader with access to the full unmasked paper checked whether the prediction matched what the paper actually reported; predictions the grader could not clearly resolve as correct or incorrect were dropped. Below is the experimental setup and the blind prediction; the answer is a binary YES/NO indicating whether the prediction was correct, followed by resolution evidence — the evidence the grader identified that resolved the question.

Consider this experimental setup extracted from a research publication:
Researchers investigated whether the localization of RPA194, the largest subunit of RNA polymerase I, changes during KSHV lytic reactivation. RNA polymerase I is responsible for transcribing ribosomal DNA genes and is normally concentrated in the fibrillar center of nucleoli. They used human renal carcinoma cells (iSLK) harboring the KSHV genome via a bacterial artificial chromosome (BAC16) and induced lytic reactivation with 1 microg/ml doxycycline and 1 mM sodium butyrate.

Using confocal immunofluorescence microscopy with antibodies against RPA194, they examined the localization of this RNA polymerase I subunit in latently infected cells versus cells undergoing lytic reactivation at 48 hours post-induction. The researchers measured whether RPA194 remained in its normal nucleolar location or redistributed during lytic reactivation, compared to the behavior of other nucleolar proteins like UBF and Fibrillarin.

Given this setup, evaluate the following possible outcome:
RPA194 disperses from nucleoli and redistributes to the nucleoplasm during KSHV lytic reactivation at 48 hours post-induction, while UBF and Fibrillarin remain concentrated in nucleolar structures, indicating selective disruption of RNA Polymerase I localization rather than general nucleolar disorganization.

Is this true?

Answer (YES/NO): NO